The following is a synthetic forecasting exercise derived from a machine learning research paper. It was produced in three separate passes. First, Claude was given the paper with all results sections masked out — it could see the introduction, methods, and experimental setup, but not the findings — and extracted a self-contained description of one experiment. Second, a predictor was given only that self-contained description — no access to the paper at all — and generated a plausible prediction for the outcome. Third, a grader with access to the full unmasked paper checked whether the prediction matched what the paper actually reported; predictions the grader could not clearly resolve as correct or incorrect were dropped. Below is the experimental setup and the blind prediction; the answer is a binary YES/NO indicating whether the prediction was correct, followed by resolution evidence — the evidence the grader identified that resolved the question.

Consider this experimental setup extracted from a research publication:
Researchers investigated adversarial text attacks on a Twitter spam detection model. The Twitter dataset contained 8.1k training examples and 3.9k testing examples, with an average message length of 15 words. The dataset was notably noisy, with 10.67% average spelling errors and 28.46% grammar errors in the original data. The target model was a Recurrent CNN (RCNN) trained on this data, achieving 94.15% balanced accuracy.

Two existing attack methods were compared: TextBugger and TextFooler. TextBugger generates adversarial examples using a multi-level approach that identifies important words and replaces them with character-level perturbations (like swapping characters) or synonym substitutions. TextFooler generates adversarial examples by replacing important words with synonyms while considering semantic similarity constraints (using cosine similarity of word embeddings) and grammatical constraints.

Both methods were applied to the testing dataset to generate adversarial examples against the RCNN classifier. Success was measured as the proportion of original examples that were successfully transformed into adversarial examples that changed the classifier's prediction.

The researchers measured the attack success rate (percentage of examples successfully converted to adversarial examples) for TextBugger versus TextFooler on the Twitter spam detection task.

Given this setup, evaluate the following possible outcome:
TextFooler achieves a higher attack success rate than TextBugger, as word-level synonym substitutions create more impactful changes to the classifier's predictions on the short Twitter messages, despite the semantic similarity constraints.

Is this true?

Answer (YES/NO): NO